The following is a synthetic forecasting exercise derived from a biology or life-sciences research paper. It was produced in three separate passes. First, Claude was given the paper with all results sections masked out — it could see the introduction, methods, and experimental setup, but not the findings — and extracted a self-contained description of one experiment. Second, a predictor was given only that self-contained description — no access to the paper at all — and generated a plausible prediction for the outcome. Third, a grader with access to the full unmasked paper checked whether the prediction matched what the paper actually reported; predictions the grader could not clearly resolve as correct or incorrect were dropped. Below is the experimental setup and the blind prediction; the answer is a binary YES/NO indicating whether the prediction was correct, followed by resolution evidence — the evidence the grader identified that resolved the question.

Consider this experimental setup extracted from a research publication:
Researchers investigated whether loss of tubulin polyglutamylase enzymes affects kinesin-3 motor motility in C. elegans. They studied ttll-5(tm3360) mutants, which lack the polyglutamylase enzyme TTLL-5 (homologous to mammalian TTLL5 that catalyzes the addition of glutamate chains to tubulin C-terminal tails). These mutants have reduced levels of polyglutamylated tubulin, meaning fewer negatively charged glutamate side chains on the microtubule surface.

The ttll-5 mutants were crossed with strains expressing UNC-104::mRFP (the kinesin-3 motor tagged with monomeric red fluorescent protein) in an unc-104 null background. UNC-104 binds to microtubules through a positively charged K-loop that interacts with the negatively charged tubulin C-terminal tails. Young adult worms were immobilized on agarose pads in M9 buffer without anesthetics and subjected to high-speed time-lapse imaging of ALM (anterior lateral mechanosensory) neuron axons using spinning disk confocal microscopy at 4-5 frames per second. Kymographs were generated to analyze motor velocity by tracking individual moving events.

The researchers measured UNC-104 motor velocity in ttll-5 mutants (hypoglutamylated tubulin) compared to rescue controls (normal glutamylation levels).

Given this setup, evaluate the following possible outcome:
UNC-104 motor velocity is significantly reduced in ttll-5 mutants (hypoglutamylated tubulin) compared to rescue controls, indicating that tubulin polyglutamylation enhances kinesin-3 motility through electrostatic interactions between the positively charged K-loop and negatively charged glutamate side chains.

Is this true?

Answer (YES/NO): NO